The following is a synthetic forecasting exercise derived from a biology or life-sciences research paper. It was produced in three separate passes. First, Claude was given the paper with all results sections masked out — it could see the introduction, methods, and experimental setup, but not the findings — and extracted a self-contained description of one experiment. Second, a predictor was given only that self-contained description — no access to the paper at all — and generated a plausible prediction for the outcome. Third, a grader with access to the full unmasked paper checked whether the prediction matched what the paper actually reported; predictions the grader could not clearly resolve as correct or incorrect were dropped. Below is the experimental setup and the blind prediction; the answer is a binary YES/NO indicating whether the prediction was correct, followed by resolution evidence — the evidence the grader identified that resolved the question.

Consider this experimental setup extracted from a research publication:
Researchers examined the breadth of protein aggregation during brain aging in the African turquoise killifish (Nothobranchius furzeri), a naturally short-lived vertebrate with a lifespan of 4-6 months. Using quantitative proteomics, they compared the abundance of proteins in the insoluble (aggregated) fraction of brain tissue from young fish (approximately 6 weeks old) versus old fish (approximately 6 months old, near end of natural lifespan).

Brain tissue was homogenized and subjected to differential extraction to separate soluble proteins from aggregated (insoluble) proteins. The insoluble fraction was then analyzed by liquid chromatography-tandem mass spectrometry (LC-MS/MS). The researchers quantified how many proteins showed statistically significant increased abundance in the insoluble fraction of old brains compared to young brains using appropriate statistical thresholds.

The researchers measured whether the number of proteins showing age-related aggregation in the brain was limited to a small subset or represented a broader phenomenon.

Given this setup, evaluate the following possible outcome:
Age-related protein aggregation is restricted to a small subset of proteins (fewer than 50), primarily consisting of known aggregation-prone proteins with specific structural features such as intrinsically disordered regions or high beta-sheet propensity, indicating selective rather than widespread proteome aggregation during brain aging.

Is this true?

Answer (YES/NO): NO